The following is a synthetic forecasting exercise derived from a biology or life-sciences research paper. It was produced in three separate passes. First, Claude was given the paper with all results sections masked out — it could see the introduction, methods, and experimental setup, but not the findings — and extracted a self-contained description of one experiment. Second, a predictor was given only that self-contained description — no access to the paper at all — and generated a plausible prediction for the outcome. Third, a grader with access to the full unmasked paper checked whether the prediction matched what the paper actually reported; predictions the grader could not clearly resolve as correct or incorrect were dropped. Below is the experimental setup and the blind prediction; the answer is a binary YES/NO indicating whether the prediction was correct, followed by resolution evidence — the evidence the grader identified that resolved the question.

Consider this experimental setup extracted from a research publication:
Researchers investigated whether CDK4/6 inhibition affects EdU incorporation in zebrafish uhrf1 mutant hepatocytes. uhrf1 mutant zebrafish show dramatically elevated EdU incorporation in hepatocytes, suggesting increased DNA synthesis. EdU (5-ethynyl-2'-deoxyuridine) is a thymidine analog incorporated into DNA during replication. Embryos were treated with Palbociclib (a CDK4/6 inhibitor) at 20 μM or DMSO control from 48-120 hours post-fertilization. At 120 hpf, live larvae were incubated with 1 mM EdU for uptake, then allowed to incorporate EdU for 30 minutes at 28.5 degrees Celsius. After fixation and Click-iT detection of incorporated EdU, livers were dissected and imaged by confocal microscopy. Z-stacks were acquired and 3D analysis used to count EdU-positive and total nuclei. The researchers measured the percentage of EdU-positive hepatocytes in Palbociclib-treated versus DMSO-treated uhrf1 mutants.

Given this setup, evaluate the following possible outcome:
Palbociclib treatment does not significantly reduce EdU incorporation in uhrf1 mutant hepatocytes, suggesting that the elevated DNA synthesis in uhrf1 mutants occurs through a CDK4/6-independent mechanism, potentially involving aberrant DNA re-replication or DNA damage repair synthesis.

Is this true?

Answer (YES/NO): NO